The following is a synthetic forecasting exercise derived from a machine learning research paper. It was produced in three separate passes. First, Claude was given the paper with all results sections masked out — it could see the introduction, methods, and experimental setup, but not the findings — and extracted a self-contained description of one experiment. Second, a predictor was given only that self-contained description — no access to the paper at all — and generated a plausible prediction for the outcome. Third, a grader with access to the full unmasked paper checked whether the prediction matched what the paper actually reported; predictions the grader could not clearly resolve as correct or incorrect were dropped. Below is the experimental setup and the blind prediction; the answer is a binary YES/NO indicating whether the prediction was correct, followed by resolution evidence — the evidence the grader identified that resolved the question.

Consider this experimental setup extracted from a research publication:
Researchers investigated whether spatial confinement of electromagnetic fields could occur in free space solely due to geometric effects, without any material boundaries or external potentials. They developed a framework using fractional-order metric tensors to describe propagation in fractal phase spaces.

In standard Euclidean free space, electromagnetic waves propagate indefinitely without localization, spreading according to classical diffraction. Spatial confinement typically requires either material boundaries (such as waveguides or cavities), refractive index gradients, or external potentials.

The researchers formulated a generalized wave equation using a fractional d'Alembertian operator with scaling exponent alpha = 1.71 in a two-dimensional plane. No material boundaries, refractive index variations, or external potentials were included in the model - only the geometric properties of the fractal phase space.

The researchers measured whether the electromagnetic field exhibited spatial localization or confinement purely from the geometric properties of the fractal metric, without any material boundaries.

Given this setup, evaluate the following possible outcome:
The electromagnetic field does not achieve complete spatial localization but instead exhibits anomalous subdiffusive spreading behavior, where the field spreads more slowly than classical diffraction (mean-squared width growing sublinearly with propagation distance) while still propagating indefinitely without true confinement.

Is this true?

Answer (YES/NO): NO